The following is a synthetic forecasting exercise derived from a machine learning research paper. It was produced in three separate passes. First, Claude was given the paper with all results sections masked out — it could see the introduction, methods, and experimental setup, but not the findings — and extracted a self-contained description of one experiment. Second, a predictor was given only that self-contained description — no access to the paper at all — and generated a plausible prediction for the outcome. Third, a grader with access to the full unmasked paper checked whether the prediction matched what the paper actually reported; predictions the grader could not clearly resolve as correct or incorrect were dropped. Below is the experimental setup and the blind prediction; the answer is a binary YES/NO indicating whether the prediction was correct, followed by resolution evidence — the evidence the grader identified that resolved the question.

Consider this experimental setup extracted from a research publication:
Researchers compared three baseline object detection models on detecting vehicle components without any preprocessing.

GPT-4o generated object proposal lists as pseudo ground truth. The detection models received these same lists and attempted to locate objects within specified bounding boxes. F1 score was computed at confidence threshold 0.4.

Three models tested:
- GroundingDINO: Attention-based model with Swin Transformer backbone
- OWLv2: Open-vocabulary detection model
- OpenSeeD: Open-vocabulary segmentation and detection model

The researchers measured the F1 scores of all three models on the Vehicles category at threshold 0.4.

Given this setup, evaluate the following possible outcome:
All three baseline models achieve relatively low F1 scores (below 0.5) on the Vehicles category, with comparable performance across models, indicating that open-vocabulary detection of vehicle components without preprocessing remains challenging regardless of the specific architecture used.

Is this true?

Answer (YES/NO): NO